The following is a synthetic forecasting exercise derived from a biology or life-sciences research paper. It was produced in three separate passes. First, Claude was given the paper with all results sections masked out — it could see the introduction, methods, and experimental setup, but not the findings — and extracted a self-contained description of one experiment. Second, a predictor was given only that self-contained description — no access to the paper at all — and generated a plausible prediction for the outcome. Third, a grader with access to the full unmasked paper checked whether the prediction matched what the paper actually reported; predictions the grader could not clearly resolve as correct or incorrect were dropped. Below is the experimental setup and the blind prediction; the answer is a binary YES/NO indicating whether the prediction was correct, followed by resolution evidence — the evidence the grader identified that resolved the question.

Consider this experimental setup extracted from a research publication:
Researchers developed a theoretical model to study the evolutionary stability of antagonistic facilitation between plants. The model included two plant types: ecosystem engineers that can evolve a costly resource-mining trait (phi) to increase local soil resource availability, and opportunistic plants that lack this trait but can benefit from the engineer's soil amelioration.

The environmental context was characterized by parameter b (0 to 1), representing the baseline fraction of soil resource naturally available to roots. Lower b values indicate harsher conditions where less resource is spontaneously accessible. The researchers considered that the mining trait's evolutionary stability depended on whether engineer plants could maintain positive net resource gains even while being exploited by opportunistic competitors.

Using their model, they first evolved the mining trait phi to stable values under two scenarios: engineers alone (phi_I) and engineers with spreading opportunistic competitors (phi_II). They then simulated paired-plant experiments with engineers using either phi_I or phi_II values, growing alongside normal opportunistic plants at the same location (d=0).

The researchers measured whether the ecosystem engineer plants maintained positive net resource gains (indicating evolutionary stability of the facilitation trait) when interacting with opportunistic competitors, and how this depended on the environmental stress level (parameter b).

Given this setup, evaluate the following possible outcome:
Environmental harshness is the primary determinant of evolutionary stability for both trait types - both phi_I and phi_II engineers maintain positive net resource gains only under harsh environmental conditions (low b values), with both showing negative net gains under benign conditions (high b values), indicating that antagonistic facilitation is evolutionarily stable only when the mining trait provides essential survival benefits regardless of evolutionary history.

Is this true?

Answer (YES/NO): NO